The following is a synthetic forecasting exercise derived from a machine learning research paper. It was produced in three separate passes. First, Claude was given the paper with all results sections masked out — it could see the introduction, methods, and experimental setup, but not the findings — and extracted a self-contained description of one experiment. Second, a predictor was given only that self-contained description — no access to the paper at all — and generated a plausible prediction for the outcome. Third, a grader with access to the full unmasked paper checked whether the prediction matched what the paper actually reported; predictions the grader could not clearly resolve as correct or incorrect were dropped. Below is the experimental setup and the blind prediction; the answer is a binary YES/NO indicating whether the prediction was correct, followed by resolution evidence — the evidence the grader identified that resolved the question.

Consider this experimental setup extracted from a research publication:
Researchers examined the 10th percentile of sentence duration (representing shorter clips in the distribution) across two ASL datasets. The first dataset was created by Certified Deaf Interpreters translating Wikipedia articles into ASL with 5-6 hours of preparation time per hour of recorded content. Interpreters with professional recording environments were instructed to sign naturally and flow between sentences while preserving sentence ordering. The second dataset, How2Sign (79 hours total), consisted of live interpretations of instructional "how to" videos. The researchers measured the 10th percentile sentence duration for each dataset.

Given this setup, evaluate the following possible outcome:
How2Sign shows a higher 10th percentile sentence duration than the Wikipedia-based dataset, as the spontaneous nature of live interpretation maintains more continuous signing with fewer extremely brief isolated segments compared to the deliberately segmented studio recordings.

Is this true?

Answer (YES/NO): NO